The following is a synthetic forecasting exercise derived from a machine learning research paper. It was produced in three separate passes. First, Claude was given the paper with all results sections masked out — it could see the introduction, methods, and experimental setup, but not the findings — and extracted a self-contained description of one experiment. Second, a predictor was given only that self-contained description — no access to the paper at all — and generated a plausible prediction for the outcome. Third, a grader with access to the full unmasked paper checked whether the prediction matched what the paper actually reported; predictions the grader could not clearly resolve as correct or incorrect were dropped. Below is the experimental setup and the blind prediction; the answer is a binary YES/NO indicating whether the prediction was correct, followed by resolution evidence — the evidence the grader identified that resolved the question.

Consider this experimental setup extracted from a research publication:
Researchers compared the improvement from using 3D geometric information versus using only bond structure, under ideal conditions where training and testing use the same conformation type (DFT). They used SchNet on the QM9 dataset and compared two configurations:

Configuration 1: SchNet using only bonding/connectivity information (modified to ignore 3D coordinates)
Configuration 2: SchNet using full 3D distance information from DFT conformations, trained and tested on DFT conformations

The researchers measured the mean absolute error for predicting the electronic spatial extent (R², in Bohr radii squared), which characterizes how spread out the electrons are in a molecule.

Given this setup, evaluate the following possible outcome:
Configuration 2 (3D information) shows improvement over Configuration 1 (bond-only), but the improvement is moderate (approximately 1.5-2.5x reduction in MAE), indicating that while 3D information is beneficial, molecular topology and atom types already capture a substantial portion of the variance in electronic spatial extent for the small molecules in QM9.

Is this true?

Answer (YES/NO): NO